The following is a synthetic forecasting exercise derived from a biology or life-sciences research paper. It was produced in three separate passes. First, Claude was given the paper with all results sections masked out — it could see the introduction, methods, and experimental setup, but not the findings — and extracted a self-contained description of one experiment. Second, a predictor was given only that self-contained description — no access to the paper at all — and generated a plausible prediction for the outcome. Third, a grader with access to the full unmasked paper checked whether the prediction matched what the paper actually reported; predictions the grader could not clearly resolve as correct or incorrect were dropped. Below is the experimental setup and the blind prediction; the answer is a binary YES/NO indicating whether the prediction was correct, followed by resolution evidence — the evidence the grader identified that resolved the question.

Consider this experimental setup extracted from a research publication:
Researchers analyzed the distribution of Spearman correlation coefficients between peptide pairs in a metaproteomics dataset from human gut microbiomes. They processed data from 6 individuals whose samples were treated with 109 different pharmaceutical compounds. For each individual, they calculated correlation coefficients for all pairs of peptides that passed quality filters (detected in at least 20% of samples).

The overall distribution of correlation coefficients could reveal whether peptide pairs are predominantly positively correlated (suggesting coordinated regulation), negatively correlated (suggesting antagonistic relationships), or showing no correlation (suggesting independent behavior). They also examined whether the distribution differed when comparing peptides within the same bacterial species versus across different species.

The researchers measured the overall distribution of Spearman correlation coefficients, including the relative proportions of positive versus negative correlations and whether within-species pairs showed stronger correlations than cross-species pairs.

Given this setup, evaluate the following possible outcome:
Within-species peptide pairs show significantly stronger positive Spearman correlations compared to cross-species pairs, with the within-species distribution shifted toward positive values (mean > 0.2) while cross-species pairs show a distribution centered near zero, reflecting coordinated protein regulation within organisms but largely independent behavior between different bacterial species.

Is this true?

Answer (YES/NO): NO